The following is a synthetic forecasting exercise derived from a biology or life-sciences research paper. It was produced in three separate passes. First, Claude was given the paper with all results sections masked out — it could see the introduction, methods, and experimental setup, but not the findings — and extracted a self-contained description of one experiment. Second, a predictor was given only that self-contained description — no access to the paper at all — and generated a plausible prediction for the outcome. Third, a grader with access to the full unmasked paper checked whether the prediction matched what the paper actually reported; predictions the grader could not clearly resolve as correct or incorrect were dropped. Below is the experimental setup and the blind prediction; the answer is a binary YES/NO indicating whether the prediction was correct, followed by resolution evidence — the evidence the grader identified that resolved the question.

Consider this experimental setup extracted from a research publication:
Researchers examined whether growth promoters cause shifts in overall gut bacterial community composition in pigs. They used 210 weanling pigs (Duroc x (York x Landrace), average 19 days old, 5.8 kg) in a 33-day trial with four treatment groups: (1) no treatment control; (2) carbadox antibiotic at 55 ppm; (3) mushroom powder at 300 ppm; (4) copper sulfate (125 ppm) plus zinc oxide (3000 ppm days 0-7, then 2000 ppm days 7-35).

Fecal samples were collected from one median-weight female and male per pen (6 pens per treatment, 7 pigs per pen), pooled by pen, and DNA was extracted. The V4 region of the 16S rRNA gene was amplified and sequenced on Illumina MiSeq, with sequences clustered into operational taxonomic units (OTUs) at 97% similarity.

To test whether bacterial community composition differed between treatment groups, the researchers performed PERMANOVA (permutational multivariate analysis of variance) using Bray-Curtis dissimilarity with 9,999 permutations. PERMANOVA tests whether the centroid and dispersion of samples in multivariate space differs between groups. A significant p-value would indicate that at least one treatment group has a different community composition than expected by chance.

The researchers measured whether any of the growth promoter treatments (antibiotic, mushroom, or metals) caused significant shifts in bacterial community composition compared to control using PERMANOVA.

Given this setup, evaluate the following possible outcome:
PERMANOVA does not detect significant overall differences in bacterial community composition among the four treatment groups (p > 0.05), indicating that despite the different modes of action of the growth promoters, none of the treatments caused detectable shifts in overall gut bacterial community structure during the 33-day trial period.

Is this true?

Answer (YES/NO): NO